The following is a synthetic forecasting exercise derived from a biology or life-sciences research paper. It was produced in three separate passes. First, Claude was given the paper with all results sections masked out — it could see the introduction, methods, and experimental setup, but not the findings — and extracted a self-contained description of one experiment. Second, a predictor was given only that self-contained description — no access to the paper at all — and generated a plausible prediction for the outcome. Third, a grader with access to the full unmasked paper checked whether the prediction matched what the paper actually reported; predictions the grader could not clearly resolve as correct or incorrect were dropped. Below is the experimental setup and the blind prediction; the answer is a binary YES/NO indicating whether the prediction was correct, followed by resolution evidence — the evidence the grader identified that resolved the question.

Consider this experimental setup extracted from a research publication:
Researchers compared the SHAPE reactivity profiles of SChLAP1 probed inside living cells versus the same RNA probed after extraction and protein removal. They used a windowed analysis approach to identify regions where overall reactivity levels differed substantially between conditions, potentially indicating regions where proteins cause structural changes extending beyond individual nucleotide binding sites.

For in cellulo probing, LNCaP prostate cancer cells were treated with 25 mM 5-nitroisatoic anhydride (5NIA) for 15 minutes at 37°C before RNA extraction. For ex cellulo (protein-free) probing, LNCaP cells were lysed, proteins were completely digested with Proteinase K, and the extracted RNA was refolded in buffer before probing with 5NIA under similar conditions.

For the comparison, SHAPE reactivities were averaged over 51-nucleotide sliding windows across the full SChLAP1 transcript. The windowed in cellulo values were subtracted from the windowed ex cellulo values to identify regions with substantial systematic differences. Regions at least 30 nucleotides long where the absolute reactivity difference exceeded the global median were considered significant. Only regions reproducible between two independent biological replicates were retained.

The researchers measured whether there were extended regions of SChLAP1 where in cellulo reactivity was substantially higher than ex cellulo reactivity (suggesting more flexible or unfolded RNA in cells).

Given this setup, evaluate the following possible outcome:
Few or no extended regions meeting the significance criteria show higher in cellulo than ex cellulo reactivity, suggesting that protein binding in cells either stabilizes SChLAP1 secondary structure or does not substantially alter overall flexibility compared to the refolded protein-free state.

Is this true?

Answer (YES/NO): NO